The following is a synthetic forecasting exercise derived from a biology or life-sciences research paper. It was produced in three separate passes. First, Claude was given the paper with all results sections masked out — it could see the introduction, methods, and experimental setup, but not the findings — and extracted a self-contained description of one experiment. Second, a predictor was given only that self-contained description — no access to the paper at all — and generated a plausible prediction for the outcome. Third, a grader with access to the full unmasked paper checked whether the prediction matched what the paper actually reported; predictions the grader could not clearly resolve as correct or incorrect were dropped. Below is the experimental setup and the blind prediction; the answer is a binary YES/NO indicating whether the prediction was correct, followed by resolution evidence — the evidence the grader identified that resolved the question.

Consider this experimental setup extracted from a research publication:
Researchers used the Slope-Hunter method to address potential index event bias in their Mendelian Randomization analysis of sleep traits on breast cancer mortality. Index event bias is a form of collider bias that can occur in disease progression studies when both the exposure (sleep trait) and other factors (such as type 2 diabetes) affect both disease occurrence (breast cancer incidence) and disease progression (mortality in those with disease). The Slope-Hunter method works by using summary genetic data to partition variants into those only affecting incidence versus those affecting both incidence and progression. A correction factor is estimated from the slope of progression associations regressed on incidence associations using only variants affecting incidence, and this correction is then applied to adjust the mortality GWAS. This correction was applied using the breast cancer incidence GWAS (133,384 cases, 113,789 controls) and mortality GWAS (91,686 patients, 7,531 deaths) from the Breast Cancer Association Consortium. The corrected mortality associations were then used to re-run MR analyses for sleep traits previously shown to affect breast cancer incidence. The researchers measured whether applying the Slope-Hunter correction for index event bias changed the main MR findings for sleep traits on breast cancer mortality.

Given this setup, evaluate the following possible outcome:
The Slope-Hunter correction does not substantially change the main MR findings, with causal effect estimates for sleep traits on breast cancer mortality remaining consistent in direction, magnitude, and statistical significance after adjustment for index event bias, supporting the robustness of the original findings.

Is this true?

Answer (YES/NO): YES